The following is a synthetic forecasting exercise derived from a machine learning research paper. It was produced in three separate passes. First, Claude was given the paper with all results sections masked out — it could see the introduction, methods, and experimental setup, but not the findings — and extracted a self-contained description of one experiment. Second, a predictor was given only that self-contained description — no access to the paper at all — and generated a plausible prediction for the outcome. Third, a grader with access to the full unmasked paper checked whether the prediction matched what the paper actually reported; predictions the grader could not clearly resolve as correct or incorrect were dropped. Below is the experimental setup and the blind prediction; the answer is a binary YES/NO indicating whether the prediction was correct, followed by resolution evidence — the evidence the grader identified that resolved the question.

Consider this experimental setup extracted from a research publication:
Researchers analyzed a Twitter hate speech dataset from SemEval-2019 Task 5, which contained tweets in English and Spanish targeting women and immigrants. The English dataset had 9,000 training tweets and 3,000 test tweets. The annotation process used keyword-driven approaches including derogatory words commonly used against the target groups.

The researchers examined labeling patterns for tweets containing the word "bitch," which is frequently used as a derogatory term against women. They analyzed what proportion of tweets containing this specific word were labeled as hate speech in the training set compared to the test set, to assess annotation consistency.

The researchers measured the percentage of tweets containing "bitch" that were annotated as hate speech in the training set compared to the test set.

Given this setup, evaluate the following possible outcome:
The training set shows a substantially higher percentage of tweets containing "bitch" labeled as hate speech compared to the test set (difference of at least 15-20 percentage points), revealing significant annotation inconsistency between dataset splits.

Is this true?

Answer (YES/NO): YES